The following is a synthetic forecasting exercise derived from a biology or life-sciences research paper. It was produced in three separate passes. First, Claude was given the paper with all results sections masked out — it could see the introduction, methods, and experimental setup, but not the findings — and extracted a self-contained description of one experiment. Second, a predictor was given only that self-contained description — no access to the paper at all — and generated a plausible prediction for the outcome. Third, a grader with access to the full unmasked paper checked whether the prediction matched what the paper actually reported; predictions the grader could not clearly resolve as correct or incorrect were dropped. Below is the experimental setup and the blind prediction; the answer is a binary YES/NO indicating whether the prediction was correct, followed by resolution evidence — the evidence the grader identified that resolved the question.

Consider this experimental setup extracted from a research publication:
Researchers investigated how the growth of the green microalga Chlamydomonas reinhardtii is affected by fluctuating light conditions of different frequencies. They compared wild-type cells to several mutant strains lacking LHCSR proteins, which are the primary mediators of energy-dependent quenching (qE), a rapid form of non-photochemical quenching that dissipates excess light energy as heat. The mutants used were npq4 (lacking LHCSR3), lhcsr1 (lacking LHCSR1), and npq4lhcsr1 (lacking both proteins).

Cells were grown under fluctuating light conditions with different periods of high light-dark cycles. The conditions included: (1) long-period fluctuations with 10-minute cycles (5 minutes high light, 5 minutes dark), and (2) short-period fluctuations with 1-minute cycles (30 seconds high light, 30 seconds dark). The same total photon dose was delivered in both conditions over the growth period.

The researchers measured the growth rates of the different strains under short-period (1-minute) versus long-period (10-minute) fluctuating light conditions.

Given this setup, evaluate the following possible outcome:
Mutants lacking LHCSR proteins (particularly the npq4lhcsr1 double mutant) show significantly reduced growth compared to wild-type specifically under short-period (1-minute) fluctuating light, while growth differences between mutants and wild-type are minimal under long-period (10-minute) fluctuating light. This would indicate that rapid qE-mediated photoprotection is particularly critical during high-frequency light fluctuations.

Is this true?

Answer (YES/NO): NO